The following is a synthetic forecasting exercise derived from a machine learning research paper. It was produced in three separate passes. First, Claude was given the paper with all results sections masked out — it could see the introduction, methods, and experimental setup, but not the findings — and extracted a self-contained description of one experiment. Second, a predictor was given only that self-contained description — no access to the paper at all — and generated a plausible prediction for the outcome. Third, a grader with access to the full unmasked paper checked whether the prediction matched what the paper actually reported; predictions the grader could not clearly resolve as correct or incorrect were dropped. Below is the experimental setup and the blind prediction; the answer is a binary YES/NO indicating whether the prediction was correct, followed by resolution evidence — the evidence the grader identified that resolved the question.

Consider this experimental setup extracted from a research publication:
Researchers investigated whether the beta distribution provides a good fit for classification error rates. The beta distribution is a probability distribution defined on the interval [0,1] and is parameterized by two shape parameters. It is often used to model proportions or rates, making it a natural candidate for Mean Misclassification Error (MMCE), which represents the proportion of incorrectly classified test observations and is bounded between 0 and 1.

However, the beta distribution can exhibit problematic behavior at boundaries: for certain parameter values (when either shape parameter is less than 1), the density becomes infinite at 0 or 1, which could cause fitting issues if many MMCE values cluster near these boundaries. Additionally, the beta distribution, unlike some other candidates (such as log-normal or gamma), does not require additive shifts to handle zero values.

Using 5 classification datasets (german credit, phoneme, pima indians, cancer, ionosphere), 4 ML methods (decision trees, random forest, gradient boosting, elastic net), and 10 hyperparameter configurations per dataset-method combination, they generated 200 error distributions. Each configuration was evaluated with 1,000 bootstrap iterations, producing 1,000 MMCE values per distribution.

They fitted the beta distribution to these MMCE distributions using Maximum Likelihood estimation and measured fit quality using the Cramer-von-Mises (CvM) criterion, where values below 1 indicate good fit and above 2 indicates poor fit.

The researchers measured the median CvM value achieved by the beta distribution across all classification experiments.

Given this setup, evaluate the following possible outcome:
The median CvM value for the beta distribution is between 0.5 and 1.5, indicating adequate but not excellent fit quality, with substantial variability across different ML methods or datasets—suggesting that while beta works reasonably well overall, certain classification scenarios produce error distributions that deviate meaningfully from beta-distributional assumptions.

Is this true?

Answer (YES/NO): NO